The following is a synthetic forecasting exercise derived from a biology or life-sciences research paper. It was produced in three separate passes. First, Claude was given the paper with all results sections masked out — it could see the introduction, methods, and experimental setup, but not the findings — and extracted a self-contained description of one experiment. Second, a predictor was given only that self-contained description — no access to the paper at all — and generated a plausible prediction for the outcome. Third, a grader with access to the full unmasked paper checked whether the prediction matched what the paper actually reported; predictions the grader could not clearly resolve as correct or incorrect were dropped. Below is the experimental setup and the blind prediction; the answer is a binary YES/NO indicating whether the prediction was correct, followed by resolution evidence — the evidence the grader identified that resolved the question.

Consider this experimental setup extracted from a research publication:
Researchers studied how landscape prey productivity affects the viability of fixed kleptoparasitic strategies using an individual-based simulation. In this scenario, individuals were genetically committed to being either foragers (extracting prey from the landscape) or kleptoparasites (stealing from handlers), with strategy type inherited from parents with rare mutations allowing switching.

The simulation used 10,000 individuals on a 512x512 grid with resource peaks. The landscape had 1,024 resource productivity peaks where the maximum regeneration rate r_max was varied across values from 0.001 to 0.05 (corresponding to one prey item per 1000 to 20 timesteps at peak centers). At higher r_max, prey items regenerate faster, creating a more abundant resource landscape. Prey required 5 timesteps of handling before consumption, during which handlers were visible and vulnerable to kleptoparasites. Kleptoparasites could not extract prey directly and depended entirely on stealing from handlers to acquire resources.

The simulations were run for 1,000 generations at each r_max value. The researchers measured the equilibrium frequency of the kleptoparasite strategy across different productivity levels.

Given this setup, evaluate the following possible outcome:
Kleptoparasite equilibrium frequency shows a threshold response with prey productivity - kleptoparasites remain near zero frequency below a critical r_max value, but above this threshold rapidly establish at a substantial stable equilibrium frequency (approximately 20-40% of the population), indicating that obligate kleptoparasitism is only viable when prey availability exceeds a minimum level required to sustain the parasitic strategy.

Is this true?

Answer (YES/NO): NO